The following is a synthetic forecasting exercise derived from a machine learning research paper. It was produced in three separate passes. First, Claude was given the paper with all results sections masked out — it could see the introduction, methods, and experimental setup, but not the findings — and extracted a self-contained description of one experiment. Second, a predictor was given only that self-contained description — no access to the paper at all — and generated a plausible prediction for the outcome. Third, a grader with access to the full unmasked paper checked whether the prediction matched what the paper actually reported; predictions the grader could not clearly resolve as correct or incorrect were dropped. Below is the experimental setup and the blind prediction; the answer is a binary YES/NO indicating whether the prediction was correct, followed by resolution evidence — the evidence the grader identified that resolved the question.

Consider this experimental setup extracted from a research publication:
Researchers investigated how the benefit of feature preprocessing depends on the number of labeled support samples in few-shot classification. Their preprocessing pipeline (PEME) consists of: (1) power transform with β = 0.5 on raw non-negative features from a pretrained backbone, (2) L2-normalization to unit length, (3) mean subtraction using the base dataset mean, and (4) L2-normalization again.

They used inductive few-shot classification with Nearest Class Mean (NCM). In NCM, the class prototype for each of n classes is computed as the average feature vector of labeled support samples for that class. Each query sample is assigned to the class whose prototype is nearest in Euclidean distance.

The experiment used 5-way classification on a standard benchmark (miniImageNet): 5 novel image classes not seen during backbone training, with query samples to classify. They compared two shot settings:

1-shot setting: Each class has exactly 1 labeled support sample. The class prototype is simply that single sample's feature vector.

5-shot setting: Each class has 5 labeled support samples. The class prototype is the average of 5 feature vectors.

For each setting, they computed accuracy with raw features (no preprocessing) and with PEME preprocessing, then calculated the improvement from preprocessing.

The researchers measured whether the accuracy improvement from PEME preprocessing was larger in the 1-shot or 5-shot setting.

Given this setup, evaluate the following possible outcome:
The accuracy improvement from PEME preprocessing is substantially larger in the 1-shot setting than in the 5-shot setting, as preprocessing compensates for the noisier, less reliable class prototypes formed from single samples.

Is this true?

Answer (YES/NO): YES